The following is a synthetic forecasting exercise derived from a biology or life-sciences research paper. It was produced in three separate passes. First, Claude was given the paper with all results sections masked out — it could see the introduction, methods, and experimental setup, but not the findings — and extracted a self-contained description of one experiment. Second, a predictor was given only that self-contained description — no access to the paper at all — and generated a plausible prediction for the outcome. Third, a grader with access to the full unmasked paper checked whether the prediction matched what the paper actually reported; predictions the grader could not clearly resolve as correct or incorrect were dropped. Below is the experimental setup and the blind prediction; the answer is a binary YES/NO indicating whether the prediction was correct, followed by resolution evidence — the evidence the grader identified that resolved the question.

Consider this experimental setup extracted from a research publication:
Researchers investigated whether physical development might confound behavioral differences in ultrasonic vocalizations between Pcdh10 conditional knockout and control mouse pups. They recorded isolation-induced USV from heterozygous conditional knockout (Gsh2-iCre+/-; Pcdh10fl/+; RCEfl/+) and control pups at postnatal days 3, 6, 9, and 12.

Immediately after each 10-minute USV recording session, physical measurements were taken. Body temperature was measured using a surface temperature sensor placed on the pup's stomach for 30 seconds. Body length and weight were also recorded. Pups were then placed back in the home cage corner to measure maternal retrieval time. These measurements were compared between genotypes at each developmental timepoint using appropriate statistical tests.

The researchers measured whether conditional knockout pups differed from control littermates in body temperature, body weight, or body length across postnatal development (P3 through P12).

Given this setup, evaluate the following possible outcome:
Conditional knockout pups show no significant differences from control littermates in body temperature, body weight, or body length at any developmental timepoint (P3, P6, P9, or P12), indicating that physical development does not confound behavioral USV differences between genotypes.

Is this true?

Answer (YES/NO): YES